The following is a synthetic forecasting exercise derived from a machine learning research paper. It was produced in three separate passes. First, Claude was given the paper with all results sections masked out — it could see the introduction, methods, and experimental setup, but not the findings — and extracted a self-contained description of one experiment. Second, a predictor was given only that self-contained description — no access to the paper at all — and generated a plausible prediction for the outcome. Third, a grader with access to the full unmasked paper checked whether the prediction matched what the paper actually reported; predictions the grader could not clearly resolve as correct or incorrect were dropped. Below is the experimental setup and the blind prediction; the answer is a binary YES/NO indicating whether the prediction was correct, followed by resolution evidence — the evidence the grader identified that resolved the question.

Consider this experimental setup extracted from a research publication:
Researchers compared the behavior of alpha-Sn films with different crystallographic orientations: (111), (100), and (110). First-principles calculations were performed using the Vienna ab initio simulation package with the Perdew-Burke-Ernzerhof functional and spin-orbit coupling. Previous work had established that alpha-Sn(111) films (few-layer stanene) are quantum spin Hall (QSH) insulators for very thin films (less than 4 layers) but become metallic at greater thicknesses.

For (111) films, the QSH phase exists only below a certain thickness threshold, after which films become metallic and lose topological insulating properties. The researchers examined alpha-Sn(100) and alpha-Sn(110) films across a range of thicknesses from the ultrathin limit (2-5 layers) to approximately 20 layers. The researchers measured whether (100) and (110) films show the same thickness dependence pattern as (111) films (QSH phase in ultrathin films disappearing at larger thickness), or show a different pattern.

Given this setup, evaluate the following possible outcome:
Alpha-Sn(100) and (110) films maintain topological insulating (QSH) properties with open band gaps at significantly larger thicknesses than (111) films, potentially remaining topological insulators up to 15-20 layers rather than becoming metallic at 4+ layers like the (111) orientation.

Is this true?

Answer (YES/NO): NO